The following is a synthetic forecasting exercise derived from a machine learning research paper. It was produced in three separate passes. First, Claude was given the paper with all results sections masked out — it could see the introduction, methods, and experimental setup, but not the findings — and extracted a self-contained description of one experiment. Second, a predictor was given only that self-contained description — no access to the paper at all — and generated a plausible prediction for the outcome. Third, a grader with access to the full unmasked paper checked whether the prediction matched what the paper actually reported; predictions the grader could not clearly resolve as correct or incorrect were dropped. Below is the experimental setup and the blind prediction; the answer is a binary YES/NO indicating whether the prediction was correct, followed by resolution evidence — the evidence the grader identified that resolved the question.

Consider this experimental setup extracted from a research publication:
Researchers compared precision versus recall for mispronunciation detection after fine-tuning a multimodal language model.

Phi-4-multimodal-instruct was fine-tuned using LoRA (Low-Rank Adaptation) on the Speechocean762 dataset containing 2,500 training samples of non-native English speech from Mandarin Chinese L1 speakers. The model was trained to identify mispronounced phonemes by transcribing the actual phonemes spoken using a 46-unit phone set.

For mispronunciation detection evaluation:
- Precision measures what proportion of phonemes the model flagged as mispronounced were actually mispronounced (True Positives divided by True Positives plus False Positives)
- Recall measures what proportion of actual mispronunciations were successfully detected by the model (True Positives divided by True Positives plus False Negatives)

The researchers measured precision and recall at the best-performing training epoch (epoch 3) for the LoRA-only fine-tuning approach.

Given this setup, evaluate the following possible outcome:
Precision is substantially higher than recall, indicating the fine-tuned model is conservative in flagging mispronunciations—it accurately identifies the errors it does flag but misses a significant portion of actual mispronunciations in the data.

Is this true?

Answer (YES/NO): NO